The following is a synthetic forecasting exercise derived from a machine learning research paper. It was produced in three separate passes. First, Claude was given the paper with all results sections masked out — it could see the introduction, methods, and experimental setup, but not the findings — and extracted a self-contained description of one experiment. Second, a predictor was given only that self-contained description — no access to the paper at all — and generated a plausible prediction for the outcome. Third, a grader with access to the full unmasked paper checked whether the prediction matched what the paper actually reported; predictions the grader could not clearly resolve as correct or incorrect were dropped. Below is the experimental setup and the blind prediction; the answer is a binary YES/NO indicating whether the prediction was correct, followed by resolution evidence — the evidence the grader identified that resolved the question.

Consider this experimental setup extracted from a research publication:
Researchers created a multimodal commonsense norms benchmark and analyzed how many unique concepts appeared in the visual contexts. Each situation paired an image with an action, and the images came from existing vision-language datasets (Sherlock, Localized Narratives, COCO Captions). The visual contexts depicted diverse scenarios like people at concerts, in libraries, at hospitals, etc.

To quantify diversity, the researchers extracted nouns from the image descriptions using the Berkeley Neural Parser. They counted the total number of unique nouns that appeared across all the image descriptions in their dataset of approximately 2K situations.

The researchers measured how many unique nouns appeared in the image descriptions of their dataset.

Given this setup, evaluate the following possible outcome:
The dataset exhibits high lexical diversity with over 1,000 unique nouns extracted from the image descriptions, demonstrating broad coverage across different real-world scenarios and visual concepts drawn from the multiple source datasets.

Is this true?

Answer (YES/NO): YES